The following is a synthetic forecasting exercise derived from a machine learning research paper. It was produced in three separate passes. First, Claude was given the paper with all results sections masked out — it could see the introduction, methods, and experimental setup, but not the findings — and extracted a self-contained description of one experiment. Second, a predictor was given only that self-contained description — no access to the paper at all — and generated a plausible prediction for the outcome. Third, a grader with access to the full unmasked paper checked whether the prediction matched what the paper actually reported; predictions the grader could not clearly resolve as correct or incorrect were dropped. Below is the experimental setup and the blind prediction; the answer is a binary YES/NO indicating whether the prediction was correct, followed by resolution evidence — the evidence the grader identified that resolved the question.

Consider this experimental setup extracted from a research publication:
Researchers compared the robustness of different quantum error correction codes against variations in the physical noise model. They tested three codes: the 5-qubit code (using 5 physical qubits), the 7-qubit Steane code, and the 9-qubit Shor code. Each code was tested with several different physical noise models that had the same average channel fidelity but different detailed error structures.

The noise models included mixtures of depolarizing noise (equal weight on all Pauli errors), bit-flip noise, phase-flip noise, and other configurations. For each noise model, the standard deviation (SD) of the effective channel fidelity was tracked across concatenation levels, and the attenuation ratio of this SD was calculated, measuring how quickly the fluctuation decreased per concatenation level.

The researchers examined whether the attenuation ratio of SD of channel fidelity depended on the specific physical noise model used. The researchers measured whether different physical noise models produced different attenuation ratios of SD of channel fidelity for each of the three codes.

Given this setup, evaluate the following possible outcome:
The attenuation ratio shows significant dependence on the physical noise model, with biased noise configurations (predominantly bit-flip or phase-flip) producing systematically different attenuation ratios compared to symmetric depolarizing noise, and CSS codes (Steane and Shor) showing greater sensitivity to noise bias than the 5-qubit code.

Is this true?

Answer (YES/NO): NO